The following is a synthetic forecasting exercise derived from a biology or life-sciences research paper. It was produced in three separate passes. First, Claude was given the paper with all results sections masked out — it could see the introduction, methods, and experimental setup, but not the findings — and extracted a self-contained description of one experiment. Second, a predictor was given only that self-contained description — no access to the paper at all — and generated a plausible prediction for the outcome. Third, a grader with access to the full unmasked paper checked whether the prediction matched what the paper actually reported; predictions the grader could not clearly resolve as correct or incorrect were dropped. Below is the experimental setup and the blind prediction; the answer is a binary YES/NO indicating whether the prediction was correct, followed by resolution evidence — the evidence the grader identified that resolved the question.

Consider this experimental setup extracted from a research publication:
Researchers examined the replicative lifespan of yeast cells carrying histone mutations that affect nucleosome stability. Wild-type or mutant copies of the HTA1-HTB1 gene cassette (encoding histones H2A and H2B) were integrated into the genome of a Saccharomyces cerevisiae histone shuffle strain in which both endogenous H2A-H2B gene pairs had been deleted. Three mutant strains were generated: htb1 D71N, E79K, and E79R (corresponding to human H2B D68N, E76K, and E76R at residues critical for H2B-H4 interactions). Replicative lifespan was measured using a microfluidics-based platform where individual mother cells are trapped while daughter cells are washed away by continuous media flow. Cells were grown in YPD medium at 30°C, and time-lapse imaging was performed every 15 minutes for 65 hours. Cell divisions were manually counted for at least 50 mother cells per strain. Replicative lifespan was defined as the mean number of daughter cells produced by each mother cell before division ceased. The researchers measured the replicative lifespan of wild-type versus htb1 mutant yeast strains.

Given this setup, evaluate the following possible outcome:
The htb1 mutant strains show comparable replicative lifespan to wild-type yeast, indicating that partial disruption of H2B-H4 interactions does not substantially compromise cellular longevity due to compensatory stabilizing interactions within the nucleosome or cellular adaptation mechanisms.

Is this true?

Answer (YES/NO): YES